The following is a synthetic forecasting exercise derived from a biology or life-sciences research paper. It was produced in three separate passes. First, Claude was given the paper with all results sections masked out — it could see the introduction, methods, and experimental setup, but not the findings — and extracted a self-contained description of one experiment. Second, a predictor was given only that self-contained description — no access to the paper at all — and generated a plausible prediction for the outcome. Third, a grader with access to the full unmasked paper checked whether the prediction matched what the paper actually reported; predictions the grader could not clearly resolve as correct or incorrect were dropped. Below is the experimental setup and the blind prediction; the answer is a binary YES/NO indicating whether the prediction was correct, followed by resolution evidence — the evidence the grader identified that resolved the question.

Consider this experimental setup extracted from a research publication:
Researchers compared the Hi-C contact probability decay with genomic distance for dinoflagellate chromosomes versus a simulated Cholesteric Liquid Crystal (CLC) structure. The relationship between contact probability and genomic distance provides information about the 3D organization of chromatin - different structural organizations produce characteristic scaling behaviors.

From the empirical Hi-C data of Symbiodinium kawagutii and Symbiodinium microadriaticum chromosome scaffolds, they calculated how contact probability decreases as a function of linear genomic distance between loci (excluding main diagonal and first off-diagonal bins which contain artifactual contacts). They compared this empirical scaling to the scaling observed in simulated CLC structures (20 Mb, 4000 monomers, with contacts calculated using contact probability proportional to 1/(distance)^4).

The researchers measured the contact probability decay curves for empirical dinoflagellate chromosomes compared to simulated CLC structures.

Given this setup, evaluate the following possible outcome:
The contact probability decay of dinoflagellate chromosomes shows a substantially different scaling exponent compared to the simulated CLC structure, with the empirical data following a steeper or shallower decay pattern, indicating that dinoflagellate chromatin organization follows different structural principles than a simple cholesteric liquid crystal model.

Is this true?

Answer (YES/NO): YES